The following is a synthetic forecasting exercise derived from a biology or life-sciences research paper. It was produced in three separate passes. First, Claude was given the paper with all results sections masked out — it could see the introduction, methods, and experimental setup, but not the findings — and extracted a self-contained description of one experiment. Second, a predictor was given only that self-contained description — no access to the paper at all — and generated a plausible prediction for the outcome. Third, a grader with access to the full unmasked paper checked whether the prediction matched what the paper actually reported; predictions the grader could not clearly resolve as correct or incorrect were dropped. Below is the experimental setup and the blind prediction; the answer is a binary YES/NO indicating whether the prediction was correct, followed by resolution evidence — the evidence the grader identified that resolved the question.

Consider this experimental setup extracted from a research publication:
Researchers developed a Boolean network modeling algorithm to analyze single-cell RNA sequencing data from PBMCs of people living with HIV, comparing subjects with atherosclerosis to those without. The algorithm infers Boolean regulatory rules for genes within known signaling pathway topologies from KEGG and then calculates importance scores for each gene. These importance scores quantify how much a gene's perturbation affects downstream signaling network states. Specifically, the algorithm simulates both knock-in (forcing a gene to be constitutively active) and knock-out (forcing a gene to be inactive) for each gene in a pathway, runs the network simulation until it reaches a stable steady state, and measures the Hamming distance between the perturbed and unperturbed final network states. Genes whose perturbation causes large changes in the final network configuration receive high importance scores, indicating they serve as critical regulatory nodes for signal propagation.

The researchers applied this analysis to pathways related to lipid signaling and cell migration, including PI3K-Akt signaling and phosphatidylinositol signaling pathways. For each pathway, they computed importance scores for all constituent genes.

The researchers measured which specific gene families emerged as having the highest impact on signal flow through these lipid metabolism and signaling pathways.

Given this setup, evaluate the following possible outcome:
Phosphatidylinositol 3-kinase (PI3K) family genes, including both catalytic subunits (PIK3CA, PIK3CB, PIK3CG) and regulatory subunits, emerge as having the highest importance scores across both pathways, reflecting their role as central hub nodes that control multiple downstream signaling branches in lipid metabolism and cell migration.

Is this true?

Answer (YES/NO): YES